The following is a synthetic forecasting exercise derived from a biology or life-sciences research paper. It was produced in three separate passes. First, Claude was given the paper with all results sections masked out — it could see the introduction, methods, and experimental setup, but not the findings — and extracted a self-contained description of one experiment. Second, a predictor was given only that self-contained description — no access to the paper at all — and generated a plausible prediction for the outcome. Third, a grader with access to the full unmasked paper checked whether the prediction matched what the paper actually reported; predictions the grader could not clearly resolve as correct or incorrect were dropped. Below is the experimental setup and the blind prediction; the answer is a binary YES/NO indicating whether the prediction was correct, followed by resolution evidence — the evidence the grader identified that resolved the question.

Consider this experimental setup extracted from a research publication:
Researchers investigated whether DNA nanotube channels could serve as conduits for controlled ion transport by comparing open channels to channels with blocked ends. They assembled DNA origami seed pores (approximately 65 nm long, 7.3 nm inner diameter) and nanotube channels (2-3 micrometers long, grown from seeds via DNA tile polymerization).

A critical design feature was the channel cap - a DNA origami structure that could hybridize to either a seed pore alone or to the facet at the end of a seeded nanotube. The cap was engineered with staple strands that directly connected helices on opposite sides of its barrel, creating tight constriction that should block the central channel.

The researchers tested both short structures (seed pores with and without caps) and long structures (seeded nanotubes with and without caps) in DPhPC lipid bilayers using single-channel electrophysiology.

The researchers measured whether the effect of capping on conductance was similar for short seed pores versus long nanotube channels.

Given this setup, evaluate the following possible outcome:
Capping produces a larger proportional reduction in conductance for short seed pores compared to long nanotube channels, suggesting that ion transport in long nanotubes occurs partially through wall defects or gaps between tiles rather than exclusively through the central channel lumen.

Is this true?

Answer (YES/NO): YES